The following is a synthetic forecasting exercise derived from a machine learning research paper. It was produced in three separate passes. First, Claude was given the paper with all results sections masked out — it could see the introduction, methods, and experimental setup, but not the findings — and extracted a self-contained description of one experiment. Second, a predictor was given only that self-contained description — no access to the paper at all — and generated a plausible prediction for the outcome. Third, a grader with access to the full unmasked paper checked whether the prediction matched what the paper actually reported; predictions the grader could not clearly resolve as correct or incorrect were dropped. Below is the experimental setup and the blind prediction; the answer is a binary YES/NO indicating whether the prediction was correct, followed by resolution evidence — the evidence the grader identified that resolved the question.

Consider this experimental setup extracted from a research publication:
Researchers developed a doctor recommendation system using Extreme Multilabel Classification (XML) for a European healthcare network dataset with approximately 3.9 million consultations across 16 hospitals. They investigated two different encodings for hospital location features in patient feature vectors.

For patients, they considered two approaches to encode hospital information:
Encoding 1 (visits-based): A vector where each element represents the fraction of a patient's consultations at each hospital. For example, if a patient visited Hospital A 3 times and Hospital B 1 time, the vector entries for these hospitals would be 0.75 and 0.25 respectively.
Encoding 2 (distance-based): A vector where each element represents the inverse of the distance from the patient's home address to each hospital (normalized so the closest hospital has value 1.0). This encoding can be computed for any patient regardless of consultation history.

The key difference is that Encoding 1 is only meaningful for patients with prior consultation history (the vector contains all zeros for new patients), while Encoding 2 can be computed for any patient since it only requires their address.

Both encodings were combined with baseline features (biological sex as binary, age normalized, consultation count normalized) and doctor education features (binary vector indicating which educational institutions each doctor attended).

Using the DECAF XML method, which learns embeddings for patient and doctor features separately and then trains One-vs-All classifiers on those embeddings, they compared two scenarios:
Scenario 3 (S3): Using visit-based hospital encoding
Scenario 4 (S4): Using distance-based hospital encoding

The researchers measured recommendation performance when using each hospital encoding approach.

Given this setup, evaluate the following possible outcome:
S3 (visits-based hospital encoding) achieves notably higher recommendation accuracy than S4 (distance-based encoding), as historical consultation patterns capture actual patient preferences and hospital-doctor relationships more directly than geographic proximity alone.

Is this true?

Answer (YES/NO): NO